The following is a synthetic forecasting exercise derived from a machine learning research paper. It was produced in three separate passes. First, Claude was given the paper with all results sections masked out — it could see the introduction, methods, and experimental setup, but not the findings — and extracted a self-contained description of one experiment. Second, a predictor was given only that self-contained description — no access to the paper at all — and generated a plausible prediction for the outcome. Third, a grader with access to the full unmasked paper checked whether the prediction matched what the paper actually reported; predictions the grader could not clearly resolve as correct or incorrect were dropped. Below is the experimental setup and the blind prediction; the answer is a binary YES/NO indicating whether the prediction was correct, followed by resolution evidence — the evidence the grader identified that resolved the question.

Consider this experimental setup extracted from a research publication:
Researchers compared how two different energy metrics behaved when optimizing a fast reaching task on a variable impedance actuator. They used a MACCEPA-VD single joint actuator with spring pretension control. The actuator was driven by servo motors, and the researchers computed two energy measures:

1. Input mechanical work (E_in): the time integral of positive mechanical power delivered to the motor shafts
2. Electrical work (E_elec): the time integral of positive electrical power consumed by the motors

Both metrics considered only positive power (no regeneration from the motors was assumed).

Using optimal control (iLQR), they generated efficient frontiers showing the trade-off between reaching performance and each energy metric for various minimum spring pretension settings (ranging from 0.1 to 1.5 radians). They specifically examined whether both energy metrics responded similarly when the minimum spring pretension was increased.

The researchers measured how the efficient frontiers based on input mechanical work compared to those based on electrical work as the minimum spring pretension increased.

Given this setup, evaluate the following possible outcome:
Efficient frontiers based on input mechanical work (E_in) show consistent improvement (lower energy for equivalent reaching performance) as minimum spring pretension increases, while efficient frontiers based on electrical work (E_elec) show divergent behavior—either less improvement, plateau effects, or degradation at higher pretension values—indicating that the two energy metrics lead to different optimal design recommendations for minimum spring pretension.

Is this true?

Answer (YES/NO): NO